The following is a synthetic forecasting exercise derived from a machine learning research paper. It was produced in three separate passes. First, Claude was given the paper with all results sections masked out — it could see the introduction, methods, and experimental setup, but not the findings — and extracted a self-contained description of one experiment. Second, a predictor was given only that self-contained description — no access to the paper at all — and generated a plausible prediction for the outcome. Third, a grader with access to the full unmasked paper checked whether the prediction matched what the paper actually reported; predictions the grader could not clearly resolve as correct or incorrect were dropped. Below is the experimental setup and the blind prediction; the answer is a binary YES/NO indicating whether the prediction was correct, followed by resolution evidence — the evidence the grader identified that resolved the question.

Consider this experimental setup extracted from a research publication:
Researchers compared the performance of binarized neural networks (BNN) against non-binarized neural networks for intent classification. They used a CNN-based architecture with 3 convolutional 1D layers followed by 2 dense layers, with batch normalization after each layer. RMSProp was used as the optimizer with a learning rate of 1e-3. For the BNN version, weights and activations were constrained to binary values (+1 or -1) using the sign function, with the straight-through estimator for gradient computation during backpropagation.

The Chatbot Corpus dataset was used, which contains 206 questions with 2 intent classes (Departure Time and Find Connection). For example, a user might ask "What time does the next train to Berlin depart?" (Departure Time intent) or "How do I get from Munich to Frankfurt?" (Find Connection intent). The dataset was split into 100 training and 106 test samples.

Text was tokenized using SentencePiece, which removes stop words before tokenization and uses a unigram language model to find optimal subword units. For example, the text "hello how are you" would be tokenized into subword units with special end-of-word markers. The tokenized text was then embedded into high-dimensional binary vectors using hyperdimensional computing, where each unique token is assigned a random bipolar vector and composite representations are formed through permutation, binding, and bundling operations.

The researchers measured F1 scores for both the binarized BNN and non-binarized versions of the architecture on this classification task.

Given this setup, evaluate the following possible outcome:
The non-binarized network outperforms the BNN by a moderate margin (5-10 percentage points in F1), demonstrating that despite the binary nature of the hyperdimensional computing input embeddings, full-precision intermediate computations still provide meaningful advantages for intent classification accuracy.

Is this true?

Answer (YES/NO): NO